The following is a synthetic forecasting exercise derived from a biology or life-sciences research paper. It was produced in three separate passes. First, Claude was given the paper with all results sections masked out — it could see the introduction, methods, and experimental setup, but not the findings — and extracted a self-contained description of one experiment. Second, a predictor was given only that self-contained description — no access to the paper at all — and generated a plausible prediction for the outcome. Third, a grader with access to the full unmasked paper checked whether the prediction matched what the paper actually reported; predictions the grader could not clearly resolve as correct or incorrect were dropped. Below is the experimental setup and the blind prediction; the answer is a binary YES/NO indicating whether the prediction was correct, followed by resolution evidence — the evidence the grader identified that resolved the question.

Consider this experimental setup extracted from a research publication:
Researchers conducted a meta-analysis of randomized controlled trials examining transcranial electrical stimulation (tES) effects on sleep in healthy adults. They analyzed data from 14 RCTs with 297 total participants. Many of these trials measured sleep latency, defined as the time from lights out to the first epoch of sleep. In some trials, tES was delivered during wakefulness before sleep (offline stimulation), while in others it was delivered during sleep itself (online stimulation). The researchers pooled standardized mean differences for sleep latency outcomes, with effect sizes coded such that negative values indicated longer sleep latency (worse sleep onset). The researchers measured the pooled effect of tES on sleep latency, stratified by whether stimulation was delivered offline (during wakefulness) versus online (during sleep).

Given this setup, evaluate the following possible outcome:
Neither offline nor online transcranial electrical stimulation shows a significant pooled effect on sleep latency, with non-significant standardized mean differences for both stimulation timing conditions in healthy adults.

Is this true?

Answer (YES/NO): NO